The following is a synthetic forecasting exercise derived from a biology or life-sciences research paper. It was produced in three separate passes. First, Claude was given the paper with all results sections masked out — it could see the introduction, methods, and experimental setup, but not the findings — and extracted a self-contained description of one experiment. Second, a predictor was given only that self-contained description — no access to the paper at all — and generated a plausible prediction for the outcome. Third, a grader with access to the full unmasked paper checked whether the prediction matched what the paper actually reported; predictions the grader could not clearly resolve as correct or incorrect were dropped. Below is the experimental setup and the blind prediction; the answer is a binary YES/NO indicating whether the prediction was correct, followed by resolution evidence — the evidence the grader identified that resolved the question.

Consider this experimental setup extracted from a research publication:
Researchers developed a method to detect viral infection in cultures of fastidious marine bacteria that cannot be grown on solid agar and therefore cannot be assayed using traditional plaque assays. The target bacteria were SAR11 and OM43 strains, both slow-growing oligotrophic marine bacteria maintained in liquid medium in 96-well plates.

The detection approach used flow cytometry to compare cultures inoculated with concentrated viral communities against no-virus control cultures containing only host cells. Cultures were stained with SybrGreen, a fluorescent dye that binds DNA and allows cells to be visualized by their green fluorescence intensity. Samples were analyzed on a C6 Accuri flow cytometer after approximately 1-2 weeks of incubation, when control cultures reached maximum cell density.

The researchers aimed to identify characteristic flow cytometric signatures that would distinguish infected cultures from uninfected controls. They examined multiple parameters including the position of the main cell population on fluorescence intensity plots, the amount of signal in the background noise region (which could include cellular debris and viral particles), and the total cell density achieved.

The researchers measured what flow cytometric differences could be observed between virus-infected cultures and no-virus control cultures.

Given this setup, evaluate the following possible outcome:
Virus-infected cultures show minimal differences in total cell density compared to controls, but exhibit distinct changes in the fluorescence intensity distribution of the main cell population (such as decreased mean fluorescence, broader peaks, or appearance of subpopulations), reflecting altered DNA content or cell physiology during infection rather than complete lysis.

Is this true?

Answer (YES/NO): NO